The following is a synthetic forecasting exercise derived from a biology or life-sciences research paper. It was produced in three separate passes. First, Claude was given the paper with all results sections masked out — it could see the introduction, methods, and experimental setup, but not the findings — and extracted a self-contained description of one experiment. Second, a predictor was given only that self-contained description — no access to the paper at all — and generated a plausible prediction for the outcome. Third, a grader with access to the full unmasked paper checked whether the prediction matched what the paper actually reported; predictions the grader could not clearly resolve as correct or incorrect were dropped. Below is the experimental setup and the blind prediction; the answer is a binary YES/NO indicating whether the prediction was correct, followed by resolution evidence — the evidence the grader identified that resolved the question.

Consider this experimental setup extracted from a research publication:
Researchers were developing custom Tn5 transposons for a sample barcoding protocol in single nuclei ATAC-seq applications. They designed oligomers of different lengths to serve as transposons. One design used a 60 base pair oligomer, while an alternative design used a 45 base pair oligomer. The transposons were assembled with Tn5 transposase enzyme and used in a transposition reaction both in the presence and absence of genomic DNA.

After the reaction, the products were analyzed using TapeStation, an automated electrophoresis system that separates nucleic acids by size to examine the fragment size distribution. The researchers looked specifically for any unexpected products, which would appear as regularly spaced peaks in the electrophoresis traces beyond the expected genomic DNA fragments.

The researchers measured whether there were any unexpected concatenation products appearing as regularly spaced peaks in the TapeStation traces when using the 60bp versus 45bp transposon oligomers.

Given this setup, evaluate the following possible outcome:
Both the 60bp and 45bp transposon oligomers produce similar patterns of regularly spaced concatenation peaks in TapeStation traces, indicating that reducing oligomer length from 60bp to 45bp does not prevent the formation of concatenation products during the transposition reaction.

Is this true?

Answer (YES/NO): NO